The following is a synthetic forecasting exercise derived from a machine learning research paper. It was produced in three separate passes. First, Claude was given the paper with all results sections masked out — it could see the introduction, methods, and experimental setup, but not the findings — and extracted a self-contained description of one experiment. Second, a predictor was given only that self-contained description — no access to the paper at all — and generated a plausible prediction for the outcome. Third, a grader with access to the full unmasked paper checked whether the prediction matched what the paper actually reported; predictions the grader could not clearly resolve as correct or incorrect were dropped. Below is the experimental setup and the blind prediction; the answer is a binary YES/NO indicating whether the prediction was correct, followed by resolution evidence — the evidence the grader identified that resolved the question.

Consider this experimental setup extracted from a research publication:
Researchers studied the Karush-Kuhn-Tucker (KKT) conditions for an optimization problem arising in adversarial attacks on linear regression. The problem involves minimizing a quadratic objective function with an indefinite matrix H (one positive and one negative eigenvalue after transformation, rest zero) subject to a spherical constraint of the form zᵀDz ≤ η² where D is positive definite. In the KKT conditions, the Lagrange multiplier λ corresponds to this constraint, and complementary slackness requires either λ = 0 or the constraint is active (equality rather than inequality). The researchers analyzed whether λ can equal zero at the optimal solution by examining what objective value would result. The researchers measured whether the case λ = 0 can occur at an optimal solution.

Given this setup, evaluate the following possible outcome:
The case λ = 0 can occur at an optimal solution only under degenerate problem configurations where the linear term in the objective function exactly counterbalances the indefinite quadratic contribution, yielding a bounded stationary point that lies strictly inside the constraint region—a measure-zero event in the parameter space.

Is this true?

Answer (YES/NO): NO